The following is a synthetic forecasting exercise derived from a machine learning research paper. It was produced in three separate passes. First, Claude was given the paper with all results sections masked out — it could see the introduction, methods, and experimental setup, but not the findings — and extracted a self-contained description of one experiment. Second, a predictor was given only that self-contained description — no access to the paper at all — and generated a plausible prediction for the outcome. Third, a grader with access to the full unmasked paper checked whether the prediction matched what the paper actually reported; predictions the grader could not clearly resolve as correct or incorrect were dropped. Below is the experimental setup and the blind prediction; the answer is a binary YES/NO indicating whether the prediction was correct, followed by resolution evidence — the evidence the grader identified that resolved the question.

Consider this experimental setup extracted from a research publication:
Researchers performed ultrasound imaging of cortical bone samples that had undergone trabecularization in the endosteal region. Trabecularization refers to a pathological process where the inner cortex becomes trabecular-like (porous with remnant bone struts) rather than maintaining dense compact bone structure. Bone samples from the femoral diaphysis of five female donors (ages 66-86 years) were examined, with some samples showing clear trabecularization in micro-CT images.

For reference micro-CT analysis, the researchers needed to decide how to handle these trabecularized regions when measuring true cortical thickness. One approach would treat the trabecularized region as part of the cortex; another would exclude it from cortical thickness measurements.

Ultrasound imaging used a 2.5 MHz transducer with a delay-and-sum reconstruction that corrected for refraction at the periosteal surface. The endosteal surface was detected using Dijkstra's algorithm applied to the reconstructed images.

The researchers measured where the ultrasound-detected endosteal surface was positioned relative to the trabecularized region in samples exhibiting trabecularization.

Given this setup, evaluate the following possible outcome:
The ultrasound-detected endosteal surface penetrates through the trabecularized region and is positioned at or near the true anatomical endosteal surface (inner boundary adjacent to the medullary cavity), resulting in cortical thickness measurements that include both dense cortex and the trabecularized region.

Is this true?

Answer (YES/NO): NO